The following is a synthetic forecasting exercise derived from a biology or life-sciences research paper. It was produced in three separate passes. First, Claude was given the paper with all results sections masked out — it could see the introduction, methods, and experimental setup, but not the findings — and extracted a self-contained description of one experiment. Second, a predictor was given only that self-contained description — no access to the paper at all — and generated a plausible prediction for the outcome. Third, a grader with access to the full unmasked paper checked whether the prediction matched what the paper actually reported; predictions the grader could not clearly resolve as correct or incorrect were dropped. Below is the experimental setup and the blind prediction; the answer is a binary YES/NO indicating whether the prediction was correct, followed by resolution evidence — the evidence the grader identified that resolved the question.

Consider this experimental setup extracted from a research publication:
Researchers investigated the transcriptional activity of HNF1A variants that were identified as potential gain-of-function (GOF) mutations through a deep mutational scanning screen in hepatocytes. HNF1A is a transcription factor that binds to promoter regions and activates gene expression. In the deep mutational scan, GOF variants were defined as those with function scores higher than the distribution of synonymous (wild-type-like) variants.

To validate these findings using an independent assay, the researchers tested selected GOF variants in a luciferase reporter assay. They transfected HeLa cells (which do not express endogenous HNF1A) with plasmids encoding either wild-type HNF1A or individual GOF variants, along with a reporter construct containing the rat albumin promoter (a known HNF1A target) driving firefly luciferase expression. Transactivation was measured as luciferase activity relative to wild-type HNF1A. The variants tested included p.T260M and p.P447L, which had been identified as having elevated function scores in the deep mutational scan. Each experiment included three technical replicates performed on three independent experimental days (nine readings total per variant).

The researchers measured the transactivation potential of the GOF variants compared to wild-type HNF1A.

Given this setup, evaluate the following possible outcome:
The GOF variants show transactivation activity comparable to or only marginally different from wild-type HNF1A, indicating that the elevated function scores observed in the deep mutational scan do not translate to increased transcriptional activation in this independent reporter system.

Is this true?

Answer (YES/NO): NO